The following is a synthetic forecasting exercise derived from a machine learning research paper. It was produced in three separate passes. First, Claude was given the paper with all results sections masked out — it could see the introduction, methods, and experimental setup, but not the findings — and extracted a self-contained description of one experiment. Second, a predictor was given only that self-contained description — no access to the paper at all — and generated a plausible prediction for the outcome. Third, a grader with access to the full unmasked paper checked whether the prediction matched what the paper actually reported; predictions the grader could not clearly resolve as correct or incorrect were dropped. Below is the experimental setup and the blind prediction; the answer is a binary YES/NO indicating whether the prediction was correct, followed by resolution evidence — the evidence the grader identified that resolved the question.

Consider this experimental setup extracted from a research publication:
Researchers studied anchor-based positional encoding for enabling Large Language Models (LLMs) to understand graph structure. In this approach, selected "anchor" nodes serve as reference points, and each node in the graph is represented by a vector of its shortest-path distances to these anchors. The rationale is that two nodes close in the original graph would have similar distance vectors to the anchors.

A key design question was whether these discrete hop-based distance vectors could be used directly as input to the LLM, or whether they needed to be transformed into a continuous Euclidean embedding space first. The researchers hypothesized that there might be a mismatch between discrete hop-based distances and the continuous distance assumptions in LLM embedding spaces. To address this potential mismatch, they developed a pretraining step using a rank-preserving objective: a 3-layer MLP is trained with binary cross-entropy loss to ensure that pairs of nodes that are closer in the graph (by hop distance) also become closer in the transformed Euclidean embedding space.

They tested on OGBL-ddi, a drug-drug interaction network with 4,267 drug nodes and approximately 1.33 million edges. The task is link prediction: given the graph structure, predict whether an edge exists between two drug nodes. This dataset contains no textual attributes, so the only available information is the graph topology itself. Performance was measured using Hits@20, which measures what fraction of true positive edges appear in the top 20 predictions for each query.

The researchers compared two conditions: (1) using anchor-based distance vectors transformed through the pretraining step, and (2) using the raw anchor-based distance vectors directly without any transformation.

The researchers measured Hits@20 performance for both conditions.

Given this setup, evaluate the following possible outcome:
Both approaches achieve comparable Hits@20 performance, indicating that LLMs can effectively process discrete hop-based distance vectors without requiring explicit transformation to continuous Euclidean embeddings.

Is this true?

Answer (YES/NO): NO